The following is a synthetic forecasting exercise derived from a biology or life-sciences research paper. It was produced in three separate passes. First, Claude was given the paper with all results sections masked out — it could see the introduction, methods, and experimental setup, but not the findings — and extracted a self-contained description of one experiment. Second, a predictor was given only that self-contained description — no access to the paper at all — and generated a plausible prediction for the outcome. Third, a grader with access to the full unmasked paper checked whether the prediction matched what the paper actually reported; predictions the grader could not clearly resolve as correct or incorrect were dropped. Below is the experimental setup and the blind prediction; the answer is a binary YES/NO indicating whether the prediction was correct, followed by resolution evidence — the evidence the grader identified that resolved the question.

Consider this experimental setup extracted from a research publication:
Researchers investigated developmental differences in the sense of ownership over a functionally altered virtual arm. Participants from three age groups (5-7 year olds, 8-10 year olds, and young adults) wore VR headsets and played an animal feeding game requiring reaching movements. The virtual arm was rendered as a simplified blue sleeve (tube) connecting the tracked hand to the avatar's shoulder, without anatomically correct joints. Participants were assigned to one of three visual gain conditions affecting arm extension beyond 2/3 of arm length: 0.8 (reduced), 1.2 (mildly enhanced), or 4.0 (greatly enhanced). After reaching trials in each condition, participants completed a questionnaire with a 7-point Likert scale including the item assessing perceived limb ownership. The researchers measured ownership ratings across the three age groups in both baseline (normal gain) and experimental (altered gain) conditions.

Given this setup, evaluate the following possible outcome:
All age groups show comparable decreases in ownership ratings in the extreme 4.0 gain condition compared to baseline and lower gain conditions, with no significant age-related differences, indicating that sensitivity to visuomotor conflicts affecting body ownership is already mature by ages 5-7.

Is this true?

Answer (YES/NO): NO